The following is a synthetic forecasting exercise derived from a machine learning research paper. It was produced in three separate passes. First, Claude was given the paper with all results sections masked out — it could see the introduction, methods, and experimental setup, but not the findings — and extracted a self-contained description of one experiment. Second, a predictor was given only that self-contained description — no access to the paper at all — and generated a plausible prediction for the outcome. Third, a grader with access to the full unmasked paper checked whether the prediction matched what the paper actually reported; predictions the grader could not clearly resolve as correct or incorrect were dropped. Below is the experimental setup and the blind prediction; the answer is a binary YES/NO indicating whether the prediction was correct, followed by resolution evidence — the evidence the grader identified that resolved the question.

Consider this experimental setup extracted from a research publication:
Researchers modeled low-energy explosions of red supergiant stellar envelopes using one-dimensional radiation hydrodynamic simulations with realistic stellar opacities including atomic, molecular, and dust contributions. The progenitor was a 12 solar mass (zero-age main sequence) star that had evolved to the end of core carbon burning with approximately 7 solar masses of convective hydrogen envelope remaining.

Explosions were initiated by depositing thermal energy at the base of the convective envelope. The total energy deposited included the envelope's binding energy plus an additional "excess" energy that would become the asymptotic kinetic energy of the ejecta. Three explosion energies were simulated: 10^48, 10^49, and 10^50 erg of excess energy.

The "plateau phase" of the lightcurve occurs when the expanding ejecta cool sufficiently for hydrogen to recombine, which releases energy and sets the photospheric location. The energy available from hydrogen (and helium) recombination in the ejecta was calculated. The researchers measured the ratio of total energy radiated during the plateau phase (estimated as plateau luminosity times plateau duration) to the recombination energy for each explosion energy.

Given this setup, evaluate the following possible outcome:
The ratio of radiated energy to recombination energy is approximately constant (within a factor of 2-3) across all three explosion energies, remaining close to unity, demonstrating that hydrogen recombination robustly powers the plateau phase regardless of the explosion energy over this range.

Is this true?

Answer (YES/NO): NO